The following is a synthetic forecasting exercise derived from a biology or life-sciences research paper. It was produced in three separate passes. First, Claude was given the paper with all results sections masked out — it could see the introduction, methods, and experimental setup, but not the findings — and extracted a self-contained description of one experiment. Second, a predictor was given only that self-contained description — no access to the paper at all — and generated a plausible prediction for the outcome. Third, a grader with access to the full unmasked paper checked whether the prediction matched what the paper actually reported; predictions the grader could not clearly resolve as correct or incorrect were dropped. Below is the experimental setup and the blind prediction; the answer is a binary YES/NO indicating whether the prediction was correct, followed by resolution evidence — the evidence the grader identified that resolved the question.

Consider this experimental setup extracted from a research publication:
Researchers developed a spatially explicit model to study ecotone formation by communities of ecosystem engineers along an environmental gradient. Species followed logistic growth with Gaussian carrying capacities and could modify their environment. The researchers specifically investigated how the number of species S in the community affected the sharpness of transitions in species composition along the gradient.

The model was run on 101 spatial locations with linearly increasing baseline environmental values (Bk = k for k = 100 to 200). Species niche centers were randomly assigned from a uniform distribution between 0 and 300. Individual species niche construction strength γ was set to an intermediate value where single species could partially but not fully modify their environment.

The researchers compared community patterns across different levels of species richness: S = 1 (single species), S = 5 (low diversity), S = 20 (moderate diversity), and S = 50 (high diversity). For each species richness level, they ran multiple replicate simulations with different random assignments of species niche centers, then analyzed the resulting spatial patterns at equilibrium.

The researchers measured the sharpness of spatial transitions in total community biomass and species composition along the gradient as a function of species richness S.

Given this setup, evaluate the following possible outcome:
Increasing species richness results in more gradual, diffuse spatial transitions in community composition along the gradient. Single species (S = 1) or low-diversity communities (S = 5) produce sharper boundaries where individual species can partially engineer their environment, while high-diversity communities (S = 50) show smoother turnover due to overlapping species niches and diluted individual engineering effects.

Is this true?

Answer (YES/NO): NO